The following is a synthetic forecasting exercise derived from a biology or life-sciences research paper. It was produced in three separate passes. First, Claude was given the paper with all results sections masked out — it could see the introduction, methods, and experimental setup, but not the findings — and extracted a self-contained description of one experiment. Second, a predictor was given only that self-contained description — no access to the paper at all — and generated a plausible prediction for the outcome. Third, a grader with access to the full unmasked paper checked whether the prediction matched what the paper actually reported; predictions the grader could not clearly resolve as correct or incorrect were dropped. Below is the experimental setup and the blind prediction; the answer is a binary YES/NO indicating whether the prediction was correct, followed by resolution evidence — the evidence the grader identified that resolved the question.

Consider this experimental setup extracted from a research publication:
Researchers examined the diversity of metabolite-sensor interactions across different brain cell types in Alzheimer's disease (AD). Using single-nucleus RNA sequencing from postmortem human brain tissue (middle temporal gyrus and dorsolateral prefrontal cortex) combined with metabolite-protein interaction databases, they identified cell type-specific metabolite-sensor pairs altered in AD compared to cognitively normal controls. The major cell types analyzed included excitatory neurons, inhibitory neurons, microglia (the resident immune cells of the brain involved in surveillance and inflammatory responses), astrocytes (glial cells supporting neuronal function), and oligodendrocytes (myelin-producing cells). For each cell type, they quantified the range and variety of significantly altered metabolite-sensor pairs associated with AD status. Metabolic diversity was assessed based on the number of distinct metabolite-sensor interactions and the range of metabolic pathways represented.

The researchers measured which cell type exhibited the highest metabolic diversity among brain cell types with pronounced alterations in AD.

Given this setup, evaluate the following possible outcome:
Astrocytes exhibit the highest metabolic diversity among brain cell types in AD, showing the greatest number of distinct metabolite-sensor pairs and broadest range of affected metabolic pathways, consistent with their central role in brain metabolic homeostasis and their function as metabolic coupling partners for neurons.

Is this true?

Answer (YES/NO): NO